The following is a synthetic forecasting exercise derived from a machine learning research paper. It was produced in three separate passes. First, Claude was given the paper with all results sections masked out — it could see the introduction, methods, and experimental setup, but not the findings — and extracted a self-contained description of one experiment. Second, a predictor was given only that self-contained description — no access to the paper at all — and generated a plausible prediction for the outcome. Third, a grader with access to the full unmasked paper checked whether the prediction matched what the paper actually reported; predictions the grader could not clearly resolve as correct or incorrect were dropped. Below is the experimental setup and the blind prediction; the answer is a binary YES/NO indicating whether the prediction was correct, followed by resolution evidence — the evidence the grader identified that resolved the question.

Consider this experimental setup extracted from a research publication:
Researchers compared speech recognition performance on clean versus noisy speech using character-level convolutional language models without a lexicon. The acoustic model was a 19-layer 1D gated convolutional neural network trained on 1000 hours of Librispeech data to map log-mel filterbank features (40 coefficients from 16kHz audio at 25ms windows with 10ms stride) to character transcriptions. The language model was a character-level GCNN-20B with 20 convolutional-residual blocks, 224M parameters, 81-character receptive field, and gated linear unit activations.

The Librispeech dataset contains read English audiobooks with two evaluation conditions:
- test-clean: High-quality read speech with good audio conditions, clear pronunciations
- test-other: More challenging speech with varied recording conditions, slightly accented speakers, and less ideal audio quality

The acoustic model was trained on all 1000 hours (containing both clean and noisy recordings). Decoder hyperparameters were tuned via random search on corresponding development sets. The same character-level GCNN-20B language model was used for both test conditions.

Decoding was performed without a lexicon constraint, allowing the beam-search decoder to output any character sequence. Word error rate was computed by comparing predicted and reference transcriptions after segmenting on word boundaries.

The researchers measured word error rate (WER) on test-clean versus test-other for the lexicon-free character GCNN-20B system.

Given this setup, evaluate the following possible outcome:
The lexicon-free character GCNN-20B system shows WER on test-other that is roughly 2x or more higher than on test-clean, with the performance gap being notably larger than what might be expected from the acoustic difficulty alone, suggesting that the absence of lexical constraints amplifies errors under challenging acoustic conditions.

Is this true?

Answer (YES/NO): NO